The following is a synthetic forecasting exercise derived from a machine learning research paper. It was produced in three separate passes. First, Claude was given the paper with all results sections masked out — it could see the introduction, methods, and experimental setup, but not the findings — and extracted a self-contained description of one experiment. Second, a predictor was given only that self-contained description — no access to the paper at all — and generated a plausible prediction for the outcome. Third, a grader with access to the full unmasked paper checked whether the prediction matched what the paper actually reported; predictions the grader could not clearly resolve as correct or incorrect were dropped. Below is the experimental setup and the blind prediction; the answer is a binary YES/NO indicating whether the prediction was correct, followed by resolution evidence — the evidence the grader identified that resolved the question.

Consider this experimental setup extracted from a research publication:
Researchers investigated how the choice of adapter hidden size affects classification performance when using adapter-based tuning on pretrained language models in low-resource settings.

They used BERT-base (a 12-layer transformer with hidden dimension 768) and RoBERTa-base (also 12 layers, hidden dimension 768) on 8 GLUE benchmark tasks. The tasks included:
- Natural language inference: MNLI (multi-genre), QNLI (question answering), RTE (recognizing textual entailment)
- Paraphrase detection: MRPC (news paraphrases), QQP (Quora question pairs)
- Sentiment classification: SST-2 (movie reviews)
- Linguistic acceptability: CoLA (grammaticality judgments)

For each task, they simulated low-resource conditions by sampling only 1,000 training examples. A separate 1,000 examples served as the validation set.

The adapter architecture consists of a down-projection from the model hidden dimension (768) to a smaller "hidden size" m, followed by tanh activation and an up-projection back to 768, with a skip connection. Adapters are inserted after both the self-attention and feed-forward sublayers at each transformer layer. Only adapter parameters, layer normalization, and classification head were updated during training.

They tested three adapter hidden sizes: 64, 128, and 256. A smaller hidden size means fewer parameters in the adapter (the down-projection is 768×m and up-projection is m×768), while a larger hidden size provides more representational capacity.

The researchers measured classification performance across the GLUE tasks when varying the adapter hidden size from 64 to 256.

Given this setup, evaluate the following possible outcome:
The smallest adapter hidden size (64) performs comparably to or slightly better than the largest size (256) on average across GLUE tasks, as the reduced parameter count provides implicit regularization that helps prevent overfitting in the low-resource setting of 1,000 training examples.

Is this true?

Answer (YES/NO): YES